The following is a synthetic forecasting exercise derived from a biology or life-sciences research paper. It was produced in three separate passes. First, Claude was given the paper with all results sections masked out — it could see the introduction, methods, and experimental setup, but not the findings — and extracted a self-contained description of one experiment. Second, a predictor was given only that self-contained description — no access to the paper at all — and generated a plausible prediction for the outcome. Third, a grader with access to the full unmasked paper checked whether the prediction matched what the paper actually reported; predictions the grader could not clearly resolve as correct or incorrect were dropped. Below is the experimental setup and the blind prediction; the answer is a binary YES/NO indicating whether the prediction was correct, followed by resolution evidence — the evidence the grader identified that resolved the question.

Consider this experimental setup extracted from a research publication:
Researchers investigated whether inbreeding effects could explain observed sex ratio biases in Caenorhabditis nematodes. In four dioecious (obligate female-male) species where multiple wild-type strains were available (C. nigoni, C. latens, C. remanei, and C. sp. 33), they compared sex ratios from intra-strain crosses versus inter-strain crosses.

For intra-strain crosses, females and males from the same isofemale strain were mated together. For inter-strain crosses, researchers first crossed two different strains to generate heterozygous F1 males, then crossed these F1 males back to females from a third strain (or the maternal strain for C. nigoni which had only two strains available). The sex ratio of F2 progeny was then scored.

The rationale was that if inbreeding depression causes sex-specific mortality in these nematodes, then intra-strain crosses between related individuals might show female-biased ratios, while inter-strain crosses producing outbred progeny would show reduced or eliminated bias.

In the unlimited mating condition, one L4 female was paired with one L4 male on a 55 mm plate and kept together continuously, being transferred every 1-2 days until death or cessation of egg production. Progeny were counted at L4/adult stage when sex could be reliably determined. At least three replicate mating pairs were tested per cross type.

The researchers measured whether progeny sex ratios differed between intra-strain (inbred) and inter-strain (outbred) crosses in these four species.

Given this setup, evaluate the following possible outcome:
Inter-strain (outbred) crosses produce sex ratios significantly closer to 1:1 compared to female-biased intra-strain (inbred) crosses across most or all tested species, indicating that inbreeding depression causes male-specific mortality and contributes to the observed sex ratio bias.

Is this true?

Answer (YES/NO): NO